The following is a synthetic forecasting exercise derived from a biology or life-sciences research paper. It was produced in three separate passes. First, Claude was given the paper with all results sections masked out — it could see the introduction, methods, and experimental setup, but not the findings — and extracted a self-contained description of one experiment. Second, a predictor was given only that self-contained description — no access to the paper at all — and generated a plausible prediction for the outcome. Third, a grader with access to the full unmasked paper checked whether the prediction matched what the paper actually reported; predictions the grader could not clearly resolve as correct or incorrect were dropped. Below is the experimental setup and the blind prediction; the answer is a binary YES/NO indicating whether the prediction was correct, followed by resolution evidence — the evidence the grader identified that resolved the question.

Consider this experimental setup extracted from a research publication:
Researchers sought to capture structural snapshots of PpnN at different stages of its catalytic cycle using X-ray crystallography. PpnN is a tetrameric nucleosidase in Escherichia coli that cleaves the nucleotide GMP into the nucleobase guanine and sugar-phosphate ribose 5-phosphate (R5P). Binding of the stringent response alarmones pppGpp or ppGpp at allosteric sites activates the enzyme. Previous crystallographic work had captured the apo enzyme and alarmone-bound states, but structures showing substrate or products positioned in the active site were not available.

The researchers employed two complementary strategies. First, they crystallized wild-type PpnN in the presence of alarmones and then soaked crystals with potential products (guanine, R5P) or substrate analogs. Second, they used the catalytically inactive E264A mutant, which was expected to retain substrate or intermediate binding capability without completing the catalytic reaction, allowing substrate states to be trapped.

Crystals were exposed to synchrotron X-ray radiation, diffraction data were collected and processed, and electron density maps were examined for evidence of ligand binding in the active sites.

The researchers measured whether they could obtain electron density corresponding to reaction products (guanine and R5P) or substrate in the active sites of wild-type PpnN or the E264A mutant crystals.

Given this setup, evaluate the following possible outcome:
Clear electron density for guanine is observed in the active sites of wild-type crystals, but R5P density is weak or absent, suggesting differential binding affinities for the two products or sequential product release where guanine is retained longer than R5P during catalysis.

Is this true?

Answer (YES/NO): NO